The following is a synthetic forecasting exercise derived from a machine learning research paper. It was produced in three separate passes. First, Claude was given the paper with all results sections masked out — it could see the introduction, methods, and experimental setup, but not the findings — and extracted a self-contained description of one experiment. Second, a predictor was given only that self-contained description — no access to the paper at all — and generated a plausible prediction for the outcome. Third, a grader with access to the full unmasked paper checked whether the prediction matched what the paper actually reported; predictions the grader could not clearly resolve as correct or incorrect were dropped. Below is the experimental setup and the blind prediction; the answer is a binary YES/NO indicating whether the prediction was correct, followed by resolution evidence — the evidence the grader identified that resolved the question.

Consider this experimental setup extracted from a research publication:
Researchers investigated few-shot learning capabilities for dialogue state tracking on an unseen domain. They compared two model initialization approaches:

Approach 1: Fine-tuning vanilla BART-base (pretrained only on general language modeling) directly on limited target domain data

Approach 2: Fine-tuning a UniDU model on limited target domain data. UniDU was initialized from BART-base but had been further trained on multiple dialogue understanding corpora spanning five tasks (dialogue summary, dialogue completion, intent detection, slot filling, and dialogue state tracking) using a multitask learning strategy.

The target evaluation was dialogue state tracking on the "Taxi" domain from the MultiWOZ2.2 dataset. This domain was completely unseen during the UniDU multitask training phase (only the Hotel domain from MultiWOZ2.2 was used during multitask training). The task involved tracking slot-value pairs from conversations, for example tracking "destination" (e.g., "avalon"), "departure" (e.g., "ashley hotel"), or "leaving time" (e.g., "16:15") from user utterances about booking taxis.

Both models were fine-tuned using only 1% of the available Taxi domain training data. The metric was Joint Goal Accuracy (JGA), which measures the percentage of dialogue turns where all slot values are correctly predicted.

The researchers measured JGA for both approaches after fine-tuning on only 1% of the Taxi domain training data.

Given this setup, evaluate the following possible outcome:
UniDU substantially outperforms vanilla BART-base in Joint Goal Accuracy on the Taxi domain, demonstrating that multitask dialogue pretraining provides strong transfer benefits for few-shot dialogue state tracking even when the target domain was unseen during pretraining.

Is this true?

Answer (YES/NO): YES